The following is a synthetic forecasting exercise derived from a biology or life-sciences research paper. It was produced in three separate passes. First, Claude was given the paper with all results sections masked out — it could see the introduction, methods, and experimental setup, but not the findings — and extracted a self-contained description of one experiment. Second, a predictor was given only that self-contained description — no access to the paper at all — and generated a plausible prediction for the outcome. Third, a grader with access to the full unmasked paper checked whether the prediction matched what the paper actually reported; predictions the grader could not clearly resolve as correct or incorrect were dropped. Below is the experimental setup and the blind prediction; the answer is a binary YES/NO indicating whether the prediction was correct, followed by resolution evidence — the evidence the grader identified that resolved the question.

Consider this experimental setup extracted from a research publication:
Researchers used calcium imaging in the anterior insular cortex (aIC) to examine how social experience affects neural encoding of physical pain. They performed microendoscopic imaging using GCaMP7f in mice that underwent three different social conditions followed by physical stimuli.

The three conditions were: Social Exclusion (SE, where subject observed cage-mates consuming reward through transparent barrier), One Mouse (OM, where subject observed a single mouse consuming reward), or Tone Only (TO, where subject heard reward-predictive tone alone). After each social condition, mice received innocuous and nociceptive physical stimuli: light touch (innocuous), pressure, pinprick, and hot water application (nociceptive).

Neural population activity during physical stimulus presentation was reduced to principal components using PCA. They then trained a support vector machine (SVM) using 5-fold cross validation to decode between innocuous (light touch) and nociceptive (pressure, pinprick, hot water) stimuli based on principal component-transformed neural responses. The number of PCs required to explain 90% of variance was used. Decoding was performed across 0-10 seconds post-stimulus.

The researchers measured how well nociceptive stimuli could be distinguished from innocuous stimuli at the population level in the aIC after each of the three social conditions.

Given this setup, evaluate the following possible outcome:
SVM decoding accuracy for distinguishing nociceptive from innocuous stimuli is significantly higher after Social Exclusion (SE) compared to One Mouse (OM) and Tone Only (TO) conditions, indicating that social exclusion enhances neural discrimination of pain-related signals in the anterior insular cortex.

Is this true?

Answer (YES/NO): NO